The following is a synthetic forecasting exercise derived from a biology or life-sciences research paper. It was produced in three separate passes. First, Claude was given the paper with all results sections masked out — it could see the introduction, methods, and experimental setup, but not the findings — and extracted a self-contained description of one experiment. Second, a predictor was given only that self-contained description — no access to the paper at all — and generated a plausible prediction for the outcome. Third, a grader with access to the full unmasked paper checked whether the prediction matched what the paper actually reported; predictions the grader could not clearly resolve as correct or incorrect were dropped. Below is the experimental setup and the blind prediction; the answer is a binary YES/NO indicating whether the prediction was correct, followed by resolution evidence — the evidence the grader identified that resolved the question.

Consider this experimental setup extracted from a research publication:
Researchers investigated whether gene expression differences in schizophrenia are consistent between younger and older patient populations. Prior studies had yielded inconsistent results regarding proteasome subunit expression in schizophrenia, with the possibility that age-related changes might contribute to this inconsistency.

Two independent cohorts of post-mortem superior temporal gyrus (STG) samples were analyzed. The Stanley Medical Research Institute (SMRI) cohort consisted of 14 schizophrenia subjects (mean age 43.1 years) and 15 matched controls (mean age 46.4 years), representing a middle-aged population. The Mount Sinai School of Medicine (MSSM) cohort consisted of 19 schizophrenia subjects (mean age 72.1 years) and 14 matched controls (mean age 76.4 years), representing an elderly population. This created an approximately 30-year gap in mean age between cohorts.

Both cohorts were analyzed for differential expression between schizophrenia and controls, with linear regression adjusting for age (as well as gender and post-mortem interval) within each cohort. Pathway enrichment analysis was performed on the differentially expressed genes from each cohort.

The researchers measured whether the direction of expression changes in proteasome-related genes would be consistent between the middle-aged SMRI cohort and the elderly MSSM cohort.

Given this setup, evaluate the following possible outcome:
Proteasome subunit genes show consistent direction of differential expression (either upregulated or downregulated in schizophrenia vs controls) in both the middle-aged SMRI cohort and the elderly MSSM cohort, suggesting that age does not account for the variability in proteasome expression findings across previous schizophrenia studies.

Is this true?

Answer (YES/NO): YES